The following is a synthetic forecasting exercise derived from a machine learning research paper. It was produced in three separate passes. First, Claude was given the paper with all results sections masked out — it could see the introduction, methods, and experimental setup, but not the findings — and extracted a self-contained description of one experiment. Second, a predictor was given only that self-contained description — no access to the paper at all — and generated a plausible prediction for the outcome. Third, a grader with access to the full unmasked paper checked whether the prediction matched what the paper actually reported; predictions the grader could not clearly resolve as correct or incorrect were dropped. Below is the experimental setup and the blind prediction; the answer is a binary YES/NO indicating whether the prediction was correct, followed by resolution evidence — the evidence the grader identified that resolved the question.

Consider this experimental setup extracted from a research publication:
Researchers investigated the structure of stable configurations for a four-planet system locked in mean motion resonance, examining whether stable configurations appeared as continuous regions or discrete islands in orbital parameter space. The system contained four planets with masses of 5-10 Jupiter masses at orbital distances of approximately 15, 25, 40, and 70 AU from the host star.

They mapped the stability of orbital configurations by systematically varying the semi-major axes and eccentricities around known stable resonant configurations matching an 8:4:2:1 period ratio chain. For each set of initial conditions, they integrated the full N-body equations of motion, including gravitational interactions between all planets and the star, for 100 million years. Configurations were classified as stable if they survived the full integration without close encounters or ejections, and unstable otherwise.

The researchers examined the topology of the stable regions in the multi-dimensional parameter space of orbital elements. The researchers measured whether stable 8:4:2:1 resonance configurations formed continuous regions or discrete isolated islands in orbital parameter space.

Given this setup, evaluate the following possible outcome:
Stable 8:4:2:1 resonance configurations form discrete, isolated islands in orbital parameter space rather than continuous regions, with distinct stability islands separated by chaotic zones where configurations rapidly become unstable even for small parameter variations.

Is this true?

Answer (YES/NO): YES